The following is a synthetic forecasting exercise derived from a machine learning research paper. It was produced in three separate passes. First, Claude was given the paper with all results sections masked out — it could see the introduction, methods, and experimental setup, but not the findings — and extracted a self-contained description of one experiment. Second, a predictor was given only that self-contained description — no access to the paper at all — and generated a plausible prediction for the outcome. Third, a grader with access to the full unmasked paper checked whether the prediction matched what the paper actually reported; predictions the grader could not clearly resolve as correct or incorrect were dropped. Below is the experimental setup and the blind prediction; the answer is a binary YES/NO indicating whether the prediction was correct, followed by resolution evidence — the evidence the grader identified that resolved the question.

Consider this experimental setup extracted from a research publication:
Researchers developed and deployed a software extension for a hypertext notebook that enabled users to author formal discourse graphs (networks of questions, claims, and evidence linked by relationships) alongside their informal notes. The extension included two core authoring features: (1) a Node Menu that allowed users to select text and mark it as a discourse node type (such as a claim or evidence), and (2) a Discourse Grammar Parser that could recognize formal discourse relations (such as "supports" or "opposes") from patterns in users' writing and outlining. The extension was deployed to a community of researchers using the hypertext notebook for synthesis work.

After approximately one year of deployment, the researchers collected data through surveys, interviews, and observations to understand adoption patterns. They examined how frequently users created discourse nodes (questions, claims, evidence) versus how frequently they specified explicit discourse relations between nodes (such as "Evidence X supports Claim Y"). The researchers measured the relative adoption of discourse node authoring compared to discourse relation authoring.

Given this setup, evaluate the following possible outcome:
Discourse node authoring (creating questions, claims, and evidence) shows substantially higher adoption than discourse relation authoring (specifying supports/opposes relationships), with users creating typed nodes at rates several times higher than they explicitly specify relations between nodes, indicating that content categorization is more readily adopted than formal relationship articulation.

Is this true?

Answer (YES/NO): YES